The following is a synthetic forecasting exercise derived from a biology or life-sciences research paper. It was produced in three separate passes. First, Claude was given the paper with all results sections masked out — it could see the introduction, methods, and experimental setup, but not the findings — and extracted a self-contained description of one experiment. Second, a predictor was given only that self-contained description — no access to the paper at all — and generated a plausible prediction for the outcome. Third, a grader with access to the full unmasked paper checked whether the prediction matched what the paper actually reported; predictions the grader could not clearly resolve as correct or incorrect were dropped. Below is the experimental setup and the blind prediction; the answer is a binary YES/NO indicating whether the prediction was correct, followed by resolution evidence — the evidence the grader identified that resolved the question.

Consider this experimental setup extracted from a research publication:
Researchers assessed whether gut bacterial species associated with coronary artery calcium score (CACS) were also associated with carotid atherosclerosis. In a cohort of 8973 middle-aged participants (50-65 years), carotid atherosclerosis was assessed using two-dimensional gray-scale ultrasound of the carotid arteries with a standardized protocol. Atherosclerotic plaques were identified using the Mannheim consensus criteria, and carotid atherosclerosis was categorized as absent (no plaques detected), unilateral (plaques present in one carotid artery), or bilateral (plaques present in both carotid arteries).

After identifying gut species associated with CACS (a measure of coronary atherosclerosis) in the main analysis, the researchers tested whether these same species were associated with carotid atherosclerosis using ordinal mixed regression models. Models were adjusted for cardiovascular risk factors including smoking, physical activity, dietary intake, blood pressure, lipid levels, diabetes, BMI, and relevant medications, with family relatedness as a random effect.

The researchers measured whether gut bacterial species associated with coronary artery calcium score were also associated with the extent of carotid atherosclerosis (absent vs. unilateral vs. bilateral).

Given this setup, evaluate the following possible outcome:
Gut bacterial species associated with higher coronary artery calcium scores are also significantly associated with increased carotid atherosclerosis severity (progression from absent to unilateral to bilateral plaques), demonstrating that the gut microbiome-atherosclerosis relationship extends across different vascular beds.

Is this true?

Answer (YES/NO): NO